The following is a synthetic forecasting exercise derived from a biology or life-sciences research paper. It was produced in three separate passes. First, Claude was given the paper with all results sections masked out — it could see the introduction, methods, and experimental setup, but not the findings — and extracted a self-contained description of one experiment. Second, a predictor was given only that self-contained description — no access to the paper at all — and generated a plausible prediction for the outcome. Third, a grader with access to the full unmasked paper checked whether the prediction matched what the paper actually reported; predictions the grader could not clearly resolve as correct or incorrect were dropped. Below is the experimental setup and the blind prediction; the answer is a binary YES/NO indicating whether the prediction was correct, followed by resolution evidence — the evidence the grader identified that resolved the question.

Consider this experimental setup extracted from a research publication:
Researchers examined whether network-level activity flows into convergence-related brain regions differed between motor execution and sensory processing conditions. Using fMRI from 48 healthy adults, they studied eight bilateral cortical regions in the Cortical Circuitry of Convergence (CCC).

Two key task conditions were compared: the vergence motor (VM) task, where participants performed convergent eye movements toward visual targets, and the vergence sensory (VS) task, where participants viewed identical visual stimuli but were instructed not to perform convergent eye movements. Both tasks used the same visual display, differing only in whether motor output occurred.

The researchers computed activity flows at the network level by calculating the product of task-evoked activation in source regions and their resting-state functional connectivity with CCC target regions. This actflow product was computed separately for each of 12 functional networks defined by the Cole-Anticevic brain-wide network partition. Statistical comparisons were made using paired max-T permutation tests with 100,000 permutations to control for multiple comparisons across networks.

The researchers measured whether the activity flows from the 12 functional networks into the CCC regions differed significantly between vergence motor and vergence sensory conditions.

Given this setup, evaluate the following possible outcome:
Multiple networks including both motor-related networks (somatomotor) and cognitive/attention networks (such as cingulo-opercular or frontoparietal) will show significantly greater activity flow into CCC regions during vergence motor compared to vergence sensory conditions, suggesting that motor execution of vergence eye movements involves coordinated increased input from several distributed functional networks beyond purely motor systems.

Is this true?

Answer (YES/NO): NO